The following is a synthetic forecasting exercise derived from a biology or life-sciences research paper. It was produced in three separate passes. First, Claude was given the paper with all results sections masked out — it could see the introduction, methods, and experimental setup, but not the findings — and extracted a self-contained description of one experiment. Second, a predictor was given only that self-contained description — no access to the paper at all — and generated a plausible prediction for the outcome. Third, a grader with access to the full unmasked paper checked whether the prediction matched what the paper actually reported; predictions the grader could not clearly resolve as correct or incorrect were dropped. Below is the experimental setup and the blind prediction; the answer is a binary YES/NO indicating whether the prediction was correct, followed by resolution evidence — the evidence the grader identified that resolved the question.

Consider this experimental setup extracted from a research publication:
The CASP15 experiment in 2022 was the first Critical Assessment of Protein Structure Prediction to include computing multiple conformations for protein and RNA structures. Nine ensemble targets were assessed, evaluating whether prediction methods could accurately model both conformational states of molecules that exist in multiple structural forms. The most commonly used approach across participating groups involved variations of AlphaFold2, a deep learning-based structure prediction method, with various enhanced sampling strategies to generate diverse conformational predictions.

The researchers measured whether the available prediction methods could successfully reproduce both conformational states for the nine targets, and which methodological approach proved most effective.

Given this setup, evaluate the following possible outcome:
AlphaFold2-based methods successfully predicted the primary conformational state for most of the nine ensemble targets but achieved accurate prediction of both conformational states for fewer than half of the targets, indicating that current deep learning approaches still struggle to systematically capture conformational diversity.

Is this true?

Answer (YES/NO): NO